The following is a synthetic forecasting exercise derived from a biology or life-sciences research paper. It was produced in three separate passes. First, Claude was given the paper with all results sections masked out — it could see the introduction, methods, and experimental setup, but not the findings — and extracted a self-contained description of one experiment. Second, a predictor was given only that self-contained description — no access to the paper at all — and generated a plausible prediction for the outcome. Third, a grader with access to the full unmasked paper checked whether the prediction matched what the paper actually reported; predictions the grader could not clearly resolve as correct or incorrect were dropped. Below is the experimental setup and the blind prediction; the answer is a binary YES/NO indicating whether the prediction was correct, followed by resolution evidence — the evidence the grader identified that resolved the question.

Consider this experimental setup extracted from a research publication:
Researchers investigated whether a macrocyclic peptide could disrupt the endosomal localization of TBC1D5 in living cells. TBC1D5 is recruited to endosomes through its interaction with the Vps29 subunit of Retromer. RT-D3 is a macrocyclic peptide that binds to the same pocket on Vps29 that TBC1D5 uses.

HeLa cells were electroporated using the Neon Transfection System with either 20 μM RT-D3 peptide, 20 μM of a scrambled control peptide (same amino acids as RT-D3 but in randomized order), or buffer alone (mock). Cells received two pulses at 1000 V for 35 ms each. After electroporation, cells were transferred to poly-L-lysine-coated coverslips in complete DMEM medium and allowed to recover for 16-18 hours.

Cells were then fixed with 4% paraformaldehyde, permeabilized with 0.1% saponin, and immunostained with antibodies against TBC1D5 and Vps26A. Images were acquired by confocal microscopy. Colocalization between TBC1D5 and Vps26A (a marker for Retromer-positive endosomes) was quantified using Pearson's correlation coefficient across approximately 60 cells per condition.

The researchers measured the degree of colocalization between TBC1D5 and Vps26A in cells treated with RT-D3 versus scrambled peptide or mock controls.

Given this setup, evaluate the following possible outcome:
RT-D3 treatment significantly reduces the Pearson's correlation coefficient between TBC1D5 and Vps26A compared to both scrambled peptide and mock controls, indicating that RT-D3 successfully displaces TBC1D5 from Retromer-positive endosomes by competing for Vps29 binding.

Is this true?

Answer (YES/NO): YES